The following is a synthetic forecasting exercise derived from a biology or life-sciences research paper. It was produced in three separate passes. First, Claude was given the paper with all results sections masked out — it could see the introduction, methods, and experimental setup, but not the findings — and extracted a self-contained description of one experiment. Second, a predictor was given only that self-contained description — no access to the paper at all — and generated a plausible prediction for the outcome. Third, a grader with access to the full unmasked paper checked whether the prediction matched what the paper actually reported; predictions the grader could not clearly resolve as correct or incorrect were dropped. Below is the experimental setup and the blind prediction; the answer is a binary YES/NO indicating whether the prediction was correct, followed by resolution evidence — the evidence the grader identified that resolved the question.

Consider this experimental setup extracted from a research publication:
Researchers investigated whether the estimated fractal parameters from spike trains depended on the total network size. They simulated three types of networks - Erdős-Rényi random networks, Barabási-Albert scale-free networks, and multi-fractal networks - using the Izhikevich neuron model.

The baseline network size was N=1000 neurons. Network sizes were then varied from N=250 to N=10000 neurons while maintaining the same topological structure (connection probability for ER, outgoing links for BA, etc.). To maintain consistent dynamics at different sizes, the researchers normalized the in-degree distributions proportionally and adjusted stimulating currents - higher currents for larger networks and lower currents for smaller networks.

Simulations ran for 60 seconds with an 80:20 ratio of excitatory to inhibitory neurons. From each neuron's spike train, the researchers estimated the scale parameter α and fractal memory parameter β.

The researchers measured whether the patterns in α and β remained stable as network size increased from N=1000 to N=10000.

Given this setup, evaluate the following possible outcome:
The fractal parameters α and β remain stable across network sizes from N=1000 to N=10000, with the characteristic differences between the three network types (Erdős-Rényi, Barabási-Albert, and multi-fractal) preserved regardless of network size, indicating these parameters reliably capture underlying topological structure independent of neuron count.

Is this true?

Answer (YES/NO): YES